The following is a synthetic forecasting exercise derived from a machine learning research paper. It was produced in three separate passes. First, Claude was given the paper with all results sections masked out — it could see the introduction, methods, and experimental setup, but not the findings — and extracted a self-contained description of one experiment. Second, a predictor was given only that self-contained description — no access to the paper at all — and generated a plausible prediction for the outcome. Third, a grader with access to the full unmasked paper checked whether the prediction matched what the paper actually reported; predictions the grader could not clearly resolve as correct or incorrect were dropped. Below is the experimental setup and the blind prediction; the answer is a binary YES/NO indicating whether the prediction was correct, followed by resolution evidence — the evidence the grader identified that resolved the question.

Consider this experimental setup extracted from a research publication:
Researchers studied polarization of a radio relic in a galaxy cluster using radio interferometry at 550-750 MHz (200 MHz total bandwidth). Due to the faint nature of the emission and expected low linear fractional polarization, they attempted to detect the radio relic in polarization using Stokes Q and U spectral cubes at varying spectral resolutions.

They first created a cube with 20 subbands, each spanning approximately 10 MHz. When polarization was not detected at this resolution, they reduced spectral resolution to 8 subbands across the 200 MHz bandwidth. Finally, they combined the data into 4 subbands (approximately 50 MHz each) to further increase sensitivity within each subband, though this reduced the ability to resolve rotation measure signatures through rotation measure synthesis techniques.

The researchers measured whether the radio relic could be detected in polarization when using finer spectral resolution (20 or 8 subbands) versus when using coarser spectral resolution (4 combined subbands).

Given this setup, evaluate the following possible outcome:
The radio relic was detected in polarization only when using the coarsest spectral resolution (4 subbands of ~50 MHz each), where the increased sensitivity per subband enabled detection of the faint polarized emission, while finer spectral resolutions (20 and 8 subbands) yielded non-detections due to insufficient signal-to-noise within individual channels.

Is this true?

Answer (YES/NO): YES